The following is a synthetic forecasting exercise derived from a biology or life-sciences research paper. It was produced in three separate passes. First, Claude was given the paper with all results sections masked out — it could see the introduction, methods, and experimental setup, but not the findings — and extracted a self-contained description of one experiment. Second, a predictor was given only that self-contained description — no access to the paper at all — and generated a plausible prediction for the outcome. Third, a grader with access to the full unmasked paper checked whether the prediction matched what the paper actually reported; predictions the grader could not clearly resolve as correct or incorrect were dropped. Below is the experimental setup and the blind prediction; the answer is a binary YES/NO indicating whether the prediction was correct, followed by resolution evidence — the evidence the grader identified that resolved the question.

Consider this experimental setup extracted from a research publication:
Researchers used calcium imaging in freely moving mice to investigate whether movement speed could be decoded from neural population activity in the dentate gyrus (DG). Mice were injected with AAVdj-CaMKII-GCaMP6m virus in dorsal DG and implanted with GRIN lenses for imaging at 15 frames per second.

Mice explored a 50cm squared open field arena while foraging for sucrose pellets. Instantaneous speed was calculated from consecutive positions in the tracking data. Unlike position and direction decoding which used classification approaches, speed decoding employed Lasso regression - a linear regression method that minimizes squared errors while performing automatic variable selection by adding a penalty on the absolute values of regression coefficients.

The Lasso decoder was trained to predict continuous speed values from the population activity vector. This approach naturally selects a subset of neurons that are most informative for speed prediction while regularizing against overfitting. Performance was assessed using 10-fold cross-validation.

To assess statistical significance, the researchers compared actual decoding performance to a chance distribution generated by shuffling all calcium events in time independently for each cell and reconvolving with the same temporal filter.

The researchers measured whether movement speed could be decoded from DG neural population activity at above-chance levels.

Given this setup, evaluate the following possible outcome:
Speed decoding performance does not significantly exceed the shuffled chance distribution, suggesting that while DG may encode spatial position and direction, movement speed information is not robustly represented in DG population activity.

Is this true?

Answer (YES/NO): NO